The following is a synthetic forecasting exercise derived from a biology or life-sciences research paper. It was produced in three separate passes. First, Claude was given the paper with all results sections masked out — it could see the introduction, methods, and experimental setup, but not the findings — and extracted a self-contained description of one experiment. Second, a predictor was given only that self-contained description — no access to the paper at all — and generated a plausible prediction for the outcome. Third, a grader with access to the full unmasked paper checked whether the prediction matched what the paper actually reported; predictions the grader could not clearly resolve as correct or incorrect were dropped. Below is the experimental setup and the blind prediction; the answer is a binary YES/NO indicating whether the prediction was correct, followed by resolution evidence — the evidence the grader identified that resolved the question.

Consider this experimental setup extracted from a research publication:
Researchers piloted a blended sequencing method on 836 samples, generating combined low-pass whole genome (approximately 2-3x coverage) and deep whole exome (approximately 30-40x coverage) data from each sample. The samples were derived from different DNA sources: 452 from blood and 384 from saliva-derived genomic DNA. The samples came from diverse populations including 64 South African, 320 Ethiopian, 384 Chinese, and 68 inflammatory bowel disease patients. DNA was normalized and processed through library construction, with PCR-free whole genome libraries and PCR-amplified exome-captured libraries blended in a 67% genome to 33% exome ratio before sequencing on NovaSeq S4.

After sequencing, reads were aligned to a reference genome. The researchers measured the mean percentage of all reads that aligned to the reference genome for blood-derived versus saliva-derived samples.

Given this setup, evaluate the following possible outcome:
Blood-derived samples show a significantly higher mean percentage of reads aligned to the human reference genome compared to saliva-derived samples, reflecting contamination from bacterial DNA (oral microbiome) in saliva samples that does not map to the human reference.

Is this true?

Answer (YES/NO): YES